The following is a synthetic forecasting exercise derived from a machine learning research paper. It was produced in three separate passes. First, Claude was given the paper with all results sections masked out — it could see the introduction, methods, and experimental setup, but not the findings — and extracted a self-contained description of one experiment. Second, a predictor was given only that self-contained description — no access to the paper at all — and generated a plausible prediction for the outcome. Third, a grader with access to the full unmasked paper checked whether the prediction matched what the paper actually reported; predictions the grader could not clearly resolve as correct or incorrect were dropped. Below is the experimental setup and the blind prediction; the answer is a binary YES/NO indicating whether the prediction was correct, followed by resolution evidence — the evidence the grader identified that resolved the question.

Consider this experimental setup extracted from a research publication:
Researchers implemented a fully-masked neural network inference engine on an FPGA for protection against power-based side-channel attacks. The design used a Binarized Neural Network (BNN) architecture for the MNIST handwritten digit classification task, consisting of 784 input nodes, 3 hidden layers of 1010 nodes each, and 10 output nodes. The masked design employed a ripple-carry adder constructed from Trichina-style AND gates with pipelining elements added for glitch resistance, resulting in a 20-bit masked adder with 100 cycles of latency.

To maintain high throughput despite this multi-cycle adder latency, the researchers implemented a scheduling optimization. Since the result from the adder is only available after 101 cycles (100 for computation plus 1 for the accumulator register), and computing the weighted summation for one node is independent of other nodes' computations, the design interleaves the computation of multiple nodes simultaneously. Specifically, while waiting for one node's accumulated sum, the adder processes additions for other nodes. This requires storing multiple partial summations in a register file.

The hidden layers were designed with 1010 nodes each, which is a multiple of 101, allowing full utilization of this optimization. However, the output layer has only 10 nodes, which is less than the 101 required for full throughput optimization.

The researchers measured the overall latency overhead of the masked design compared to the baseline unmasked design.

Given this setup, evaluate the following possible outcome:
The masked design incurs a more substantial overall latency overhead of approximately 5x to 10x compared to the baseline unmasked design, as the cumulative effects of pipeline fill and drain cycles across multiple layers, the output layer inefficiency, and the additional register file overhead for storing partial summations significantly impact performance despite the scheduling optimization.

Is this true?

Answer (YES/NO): NO